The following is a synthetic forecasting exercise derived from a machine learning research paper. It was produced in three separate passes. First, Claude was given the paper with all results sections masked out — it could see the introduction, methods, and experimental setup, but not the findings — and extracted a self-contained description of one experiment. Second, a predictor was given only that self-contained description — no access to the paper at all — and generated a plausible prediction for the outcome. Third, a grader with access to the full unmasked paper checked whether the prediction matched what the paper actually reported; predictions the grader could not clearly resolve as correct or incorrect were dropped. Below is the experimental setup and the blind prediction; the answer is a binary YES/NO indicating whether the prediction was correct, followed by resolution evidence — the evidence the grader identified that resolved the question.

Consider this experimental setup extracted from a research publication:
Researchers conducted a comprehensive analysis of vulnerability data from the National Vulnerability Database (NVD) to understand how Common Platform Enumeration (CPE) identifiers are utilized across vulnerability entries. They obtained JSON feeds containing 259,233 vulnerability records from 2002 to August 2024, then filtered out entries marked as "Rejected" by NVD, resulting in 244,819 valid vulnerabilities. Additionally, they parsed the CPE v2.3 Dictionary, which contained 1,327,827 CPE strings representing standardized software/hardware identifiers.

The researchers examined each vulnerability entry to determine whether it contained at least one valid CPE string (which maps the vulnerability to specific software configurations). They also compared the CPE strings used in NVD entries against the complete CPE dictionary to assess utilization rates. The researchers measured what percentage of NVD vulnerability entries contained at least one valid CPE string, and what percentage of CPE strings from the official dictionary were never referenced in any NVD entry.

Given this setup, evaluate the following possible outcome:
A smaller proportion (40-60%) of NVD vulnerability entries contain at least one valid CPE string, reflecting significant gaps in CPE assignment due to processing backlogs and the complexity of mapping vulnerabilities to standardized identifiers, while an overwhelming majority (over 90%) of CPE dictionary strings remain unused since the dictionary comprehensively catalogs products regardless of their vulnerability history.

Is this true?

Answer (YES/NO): NO